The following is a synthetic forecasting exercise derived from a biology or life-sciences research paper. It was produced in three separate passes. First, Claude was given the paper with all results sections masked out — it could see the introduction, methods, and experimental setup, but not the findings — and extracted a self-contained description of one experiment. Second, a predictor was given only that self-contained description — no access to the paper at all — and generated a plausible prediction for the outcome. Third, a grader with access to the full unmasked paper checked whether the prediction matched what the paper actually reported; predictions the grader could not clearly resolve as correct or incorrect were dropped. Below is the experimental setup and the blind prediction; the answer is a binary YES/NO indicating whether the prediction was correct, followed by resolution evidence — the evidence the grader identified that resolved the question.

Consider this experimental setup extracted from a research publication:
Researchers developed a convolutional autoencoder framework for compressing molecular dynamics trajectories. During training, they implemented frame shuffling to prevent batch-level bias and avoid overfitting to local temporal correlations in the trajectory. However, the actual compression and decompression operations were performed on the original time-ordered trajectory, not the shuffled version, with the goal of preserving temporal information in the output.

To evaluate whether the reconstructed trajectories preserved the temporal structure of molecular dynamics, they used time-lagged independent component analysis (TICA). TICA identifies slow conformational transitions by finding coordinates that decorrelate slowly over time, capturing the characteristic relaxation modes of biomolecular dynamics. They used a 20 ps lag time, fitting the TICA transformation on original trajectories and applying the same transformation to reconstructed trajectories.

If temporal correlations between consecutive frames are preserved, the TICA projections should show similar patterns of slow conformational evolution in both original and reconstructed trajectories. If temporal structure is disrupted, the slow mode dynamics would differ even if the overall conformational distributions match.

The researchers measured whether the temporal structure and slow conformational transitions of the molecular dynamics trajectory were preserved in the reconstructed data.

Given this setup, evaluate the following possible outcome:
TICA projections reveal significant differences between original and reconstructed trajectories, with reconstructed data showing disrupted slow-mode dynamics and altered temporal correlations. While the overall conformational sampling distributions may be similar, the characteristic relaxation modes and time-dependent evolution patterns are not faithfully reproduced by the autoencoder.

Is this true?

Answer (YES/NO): NO